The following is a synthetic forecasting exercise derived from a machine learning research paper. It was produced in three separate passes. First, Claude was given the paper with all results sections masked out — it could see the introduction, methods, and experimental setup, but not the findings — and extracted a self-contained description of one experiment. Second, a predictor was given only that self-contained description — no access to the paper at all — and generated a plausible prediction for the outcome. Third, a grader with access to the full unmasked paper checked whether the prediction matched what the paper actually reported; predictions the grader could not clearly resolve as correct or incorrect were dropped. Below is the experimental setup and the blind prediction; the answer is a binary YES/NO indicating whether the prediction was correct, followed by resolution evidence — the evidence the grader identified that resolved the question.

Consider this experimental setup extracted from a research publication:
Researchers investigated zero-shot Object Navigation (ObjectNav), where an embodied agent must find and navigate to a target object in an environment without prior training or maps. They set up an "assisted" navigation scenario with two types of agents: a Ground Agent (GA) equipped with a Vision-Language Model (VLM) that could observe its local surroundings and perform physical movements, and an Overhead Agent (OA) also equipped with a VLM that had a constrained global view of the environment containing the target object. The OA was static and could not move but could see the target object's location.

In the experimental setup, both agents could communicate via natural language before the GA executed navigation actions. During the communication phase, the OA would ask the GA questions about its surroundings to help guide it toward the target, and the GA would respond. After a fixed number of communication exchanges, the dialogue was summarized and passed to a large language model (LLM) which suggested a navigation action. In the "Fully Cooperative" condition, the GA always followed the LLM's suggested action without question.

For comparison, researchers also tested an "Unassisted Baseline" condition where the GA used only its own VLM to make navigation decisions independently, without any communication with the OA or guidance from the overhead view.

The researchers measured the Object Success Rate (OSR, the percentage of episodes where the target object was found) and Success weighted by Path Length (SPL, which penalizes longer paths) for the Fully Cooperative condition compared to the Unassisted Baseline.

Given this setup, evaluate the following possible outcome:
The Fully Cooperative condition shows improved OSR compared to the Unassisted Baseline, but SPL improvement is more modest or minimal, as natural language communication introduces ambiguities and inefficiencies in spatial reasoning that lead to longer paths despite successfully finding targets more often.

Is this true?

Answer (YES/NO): NO